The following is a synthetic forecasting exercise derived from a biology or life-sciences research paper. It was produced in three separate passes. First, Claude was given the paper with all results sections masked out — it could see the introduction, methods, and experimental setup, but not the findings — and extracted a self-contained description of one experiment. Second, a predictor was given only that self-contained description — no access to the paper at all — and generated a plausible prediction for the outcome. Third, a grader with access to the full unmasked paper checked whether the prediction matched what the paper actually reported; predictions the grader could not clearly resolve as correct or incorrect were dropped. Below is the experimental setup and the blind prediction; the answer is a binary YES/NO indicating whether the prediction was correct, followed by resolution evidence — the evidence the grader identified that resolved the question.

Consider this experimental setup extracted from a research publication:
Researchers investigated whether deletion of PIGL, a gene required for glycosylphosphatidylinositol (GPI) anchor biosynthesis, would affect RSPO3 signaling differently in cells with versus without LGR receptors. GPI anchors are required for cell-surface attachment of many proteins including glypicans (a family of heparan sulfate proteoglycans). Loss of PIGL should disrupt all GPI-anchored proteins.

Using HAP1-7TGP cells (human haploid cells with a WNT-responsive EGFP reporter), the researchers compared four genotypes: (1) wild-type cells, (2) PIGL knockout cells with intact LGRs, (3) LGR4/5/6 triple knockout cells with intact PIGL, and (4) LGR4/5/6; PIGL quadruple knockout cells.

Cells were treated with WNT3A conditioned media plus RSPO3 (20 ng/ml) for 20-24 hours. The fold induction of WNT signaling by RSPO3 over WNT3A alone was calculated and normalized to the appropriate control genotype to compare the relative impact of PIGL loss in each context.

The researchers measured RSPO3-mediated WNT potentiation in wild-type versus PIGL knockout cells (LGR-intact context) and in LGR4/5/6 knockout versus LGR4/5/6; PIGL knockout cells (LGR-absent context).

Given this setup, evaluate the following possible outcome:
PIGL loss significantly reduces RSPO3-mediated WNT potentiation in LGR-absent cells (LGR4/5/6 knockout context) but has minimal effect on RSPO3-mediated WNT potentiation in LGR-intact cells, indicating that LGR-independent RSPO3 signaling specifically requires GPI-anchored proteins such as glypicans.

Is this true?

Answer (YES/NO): NO